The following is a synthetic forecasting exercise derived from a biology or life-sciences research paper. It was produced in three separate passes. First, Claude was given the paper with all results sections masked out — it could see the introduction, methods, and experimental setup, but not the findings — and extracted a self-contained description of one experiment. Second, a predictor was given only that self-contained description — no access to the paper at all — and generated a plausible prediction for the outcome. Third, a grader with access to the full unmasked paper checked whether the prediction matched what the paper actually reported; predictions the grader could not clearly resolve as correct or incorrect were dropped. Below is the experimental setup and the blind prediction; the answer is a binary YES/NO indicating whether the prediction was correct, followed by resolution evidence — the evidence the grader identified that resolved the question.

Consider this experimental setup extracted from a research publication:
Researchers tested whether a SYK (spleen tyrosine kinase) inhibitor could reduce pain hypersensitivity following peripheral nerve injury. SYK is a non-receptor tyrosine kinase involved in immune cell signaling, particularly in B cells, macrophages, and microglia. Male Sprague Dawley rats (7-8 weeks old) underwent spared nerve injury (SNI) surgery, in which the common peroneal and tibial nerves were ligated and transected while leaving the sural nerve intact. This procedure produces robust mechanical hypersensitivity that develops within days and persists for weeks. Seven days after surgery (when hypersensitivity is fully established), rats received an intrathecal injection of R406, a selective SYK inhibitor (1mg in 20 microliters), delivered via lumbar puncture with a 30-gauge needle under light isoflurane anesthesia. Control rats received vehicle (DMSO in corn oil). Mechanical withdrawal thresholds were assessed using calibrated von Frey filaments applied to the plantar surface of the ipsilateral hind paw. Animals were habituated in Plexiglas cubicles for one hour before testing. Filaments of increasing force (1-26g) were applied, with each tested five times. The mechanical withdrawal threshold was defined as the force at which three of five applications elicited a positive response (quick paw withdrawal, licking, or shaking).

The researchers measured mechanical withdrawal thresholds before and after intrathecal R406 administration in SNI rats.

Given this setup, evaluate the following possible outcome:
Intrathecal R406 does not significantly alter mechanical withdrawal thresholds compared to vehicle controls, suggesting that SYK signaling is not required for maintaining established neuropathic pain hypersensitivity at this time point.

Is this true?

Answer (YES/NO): NO